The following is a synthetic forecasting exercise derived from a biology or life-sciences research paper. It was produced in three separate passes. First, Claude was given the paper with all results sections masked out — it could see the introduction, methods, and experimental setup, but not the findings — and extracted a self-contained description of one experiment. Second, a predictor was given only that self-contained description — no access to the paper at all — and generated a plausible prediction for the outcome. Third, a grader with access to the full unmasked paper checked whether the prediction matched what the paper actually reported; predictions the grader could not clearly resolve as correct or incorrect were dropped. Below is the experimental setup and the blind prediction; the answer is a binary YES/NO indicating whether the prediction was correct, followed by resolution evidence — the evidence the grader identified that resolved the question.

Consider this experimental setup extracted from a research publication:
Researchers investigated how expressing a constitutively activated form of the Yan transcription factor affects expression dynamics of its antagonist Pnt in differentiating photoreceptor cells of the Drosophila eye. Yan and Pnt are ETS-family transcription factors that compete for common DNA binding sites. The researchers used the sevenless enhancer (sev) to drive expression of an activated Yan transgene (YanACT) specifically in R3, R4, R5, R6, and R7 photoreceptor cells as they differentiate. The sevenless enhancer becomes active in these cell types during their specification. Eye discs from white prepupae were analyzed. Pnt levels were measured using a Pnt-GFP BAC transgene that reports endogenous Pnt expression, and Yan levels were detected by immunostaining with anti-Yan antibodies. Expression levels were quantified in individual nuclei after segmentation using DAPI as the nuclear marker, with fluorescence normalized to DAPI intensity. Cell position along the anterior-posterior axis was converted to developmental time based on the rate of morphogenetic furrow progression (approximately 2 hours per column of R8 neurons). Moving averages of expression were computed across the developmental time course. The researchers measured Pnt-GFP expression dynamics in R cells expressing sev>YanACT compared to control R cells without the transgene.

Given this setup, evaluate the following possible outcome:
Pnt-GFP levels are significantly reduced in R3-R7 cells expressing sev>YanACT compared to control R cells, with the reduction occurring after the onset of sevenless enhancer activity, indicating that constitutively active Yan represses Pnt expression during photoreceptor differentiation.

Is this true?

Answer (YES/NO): NO